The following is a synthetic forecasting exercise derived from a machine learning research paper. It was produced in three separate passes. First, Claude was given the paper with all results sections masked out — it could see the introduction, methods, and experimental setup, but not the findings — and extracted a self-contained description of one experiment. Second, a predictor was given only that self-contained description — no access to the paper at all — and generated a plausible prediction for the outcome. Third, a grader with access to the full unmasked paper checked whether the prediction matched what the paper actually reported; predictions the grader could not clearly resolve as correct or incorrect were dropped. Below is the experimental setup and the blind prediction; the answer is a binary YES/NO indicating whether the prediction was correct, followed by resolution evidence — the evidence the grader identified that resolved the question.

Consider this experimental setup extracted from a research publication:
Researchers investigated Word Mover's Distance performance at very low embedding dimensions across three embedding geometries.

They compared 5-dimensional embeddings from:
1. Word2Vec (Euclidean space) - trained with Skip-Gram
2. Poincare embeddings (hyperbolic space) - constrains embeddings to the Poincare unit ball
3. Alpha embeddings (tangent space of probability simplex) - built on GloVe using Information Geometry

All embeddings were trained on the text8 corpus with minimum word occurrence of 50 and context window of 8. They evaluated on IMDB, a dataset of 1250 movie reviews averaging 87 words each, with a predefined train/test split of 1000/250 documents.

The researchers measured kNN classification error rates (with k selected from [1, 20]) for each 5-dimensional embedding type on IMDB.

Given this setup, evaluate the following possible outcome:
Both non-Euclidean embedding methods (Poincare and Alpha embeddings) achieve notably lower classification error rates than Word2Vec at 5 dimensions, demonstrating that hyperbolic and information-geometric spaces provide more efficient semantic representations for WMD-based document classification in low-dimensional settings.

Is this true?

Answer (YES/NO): NO